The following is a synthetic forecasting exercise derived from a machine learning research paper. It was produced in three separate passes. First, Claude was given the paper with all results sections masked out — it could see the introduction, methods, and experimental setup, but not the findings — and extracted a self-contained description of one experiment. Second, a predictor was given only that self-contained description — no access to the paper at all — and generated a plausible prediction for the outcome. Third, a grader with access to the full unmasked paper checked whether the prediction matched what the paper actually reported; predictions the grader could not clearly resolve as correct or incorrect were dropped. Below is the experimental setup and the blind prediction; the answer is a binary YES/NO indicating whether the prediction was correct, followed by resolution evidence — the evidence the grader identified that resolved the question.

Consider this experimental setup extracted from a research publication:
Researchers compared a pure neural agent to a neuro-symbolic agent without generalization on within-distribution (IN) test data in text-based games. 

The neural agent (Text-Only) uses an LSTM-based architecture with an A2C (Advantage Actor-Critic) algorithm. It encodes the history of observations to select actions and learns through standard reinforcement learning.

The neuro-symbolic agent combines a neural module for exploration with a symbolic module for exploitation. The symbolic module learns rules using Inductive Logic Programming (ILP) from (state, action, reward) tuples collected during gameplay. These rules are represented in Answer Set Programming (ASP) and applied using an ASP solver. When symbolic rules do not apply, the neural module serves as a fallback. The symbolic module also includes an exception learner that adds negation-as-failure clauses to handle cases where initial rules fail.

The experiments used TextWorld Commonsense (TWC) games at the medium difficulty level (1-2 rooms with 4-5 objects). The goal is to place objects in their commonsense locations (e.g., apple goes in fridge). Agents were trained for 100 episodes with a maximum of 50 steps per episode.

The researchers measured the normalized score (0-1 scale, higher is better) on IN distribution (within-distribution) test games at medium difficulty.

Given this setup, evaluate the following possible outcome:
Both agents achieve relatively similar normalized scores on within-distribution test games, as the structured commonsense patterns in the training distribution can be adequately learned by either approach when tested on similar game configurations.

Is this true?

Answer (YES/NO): NO